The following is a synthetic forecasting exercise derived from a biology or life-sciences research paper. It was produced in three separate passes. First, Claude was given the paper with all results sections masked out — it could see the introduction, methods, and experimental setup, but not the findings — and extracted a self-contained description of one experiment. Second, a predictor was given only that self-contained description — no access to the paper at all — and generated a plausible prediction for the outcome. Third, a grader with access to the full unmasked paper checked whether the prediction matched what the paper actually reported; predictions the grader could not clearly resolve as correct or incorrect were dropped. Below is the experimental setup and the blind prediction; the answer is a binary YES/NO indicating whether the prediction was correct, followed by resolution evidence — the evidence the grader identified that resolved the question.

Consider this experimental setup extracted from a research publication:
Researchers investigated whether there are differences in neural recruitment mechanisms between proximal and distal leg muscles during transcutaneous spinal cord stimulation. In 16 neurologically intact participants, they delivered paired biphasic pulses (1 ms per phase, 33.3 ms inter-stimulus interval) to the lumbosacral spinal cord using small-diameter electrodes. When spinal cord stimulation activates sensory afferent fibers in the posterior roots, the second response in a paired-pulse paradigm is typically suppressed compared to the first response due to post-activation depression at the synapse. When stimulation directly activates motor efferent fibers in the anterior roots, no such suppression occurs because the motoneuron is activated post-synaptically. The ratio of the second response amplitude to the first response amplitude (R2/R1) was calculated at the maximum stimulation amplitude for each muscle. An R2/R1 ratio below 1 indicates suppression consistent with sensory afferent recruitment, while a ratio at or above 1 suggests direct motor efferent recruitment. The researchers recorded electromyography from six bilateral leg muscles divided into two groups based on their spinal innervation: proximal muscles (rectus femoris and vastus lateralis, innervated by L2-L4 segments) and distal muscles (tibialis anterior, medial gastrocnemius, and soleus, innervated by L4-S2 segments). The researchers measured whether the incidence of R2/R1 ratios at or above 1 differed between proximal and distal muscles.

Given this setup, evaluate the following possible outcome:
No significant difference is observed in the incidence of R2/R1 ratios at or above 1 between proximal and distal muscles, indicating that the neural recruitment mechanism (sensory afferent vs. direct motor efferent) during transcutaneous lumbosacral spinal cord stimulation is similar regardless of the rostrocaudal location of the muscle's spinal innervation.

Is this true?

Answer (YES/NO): NO